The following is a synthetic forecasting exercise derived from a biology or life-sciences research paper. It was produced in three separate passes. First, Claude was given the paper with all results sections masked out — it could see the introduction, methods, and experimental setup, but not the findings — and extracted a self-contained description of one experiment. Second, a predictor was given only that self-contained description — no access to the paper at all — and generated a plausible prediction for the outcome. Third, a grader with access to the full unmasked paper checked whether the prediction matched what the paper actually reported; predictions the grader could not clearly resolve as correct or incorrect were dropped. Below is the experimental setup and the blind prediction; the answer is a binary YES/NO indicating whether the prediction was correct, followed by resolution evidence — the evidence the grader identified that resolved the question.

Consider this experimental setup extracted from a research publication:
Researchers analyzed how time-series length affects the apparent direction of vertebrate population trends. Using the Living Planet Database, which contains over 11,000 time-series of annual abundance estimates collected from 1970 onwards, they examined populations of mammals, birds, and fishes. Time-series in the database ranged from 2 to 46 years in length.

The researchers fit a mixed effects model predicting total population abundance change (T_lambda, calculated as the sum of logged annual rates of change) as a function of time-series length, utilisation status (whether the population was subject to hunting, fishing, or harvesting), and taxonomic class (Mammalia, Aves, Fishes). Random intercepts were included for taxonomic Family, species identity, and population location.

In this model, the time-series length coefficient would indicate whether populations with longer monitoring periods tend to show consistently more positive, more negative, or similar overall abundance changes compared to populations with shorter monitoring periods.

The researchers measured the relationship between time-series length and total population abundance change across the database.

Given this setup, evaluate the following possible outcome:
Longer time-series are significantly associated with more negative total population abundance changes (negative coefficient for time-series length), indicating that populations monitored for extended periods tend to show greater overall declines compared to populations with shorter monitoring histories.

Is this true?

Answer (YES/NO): NO